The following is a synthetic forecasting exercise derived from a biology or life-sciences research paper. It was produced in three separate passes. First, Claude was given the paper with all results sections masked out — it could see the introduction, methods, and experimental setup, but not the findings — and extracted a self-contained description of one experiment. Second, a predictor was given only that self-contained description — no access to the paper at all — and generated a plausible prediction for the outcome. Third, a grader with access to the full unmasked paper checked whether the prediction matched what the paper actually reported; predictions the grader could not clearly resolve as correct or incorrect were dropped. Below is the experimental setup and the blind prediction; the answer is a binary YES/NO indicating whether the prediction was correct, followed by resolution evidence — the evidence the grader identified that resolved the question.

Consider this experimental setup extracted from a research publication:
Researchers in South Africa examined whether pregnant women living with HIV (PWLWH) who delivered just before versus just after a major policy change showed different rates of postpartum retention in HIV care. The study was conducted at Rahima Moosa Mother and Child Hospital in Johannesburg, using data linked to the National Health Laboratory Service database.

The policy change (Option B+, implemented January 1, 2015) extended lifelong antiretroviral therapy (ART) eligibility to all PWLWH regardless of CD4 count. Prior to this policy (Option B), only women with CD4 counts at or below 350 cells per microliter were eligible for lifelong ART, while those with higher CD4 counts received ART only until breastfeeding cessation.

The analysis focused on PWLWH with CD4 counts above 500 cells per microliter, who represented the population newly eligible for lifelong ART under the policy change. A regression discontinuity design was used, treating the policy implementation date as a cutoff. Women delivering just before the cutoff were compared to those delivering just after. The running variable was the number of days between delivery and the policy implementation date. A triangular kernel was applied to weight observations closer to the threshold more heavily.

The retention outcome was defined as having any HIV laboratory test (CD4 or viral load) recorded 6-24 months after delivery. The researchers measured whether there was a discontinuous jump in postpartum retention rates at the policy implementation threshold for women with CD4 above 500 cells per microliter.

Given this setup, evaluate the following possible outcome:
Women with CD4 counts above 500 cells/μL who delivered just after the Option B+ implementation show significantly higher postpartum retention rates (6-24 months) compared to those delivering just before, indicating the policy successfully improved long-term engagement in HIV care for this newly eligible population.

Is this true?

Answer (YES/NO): YES